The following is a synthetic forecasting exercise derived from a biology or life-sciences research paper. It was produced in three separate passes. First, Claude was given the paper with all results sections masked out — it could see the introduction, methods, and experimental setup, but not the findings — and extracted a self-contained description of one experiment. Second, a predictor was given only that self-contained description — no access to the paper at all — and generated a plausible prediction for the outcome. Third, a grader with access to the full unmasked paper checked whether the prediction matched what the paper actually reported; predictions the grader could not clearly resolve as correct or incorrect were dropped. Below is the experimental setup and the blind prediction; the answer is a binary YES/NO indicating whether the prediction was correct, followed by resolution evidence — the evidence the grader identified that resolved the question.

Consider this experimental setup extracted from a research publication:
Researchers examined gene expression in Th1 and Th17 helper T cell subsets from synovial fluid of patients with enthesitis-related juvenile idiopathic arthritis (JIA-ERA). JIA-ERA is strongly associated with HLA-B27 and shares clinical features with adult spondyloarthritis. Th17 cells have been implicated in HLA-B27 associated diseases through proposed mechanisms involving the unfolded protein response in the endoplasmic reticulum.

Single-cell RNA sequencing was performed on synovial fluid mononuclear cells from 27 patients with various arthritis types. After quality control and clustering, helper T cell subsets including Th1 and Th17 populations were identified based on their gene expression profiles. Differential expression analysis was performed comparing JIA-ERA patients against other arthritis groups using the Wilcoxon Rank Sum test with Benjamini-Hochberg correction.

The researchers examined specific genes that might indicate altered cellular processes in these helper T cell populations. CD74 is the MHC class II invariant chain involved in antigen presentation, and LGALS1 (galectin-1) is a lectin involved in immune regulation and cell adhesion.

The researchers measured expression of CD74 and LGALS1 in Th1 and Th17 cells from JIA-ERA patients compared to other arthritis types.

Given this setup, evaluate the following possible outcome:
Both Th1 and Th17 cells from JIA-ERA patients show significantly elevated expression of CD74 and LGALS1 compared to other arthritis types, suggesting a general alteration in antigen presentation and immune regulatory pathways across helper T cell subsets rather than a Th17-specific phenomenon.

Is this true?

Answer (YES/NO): YES